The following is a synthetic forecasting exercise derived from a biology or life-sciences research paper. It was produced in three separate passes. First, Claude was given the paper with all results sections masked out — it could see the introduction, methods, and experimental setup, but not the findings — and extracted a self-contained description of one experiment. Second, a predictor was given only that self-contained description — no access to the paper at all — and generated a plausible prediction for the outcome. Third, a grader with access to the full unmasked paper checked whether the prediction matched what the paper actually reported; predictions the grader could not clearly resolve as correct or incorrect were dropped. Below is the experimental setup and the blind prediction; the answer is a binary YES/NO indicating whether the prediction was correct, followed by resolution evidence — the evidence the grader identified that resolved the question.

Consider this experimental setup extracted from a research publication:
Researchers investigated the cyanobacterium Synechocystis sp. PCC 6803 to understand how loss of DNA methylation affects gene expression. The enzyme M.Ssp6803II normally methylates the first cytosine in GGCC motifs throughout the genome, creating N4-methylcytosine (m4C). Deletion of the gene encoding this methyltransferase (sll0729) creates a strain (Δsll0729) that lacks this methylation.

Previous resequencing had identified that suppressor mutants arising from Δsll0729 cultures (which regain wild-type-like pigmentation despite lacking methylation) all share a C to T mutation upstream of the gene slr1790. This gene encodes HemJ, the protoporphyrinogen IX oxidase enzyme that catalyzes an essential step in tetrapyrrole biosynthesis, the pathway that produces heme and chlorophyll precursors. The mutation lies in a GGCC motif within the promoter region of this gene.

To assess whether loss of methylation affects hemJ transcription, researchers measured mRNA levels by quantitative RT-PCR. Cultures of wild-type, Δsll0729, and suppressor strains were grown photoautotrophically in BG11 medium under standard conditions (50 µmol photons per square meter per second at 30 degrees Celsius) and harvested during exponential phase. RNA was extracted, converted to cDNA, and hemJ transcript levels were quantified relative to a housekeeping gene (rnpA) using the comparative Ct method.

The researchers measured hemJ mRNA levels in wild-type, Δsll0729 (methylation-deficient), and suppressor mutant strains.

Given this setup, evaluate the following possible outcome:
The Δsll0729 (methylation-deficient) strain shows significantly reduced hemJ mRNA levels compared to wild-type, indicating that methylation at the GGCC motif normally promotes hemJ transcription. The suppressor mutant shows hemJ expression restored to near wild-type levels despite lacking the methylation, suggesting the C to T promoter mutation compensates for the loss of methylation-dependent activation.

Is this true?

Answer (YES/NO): YES